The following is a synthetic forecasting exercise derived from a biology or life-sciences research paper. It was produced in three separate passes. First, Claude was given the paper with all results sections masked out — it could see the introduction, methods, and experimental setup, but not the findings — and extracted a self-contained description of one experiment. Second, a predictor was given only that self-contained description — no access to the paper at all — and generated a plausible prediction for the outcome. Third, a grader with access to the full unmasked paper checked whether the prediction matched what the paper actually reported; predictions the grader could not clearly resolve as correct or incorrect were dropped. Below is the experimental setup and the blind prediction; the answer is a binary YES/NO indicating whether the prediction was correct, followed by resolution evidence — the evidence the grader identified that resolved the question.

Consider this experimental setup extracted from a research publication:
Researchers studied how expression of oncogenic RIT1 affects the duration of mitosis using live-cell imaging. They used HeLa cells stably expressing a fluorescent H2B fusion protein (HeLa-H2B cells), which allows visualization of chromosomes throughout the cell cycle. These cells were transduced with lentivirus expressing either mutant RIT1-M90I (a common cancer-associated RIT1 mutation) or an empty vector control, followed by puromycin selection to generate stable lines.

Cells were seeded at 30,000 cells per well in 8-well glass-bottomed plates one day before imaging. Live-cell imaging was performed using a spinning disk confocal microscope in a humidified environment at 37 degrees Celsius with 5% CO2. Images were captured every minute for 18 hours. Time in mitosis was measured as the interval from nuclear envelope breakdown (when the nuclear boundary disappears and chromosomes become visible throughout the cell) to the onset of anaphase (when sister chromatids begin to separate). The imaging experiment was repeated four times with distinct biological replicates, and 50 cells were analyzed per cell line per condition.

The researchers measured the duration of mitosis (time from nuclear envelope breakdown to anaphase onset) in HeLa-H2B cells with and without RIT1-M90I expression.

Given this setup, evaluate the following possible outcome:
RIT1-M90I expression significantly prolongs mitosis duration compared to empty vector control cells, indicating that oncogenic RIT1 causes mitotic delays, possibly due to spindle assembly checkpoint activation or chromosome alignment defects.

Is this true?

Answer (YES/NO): NO